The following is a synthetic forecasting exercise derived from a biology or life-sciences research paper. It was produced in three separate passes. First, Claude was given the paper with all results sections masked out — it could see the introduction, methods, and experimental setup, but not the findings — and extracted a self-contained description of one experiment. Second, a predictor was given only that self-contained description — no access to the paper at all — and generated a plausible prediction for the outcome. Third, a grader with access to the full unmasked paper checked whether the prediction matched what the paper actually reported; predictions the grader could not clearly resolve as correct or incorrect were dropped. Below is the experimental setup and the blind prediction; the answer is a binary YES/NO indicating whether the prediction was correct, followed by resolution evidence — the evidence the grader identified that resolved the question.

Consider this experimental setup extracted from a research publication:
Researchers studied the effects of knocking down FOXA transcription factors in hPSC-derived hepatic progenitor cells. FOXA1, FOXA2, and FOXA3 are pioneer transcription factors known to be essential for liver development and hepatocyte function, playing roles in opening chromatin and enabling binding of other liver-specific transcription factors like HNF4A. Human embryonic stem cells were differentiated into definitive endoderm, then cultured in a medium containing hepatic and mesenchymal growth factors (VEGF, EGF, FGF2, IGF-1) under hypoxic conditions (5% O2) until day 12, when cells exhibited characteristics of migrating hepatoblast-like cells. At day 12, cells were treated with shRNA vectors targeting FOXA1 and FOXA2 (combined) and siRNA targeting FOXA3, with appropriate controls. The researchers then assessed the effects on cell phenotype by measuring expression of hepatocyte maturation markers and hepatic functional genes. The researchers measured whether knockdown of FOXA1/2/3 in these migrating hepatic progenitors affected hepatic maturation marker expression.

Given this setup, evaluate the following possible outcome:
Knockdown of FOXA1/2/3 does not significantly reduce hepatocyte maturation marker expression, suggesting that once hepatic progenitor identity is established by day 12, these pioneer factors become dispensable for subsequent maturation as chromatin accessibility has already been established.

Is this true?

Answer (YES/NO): NO